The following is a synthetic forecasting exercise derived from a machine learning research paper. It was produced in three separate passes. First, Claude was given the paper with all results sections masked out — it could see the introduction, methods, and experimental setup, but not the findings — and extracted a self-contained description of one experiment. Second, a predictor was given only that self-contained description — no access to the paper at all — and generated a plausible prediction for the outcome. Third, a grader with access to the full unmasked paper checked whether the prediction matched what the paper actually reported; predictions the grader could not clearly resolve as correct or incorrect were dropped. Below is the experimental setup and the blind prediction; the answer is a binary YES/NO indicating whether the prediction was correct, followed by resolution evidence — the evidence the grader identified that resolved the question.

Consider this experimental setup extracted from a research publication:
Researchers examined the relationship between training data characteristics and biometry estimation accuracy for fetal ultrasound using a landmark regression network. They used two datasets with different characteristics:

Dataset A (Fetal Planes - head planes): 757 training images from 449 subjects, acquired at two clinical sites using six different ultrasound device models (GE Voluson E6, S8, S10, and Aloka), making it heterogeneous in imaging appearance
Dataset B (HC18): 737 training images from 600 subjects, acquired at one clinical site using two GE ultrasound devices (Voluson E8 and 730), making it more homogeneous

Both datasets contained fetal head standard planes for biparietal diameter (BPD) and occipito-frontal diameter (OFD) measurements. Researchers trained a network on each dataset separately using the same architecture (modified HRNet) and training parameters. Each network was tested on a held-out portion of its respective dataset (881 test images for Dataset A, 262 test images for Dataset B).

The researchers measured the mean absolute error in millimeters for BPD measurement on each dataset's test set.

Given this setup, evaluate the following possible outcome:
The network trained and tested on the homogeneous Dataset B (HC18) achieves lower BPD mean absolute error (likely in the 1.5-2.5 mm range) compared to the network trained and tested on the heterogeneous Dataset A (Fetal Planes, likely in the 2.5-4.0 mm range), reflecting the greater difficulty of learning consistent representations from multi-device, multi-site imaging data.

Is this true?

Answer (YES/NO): NO